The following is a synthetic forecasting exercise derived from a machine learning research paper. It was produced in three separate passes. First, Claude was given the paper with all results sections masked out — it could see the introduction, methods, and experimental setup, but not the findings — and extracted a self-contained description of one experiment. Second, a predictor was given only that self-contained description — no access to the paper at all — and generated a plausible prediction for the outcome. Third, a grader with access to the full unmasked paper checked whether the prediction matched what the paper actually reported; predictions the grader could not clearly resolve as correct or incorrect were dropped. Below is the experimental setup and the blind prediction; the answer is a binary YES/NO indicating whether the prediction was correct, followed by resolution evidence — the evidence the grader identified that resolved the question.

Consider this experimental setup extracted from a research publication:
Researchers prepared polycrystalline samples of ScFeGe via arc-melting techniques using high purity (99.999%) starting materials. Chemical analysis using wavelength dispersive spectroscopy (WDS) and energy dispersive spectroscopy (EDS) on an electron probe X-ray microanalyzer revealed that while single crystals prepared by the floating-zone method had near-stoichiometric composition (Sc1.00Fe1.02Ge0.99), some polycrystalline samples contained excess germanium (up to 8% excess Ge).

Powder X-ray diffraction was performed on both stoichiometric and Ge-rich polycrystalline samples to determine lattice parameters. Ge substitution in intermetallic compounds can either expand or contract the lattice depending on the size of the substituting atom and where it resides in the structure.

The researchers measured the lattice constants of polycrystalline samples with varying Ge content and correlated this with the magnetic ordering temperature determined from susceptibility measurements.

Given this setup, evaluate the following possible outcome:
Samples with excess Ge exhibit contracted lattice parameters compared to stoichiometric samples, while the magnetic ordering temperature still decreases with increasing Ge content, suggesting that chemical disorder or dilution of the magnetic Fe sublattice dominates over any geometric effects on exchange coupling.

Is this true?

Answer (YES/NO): NO